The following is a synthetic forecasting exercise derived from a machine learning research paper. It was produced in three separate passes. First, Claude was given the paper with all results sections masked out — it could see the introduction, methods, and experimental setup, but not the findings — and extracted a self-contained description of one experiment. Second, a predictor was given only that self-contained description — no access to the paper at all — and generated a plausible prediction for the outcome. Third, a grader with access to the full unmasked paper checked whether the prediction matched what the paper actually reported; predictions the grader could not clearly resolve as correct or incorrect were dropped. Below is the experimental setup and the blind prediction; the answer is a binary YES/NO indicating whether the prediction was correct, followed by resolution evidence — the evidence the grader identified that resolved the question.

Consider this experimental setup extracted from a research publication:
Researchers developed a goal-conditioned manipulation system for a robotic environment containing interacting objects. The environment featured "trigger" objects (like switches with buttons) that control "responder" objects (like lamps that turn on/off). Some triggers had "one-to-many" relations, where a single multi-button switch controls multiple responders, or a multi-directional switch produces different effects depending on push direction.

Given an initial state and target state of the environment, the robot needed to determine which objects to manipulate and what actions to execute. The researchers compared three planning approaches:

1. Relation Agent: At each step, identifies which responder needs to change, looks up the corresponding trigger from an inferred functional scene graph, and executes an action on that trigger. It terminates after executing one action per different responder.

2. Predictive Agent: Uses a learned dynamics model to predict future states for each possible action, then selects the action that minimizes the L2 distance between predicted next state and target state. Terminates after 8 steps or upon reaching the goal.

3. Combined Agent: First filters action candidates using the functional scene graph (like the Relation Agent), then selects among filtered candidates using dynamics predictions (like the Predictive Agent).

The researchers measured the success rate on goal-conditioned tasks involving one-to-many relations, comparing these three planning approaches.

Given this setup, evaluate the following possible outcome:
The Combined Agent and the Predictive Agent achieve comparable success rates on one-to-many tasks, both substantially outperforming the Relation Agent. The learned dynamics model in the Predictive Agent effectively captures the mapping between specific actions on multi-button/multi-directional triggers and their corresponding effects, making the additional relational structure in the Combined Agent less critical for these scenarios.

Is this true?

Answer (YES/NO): NO